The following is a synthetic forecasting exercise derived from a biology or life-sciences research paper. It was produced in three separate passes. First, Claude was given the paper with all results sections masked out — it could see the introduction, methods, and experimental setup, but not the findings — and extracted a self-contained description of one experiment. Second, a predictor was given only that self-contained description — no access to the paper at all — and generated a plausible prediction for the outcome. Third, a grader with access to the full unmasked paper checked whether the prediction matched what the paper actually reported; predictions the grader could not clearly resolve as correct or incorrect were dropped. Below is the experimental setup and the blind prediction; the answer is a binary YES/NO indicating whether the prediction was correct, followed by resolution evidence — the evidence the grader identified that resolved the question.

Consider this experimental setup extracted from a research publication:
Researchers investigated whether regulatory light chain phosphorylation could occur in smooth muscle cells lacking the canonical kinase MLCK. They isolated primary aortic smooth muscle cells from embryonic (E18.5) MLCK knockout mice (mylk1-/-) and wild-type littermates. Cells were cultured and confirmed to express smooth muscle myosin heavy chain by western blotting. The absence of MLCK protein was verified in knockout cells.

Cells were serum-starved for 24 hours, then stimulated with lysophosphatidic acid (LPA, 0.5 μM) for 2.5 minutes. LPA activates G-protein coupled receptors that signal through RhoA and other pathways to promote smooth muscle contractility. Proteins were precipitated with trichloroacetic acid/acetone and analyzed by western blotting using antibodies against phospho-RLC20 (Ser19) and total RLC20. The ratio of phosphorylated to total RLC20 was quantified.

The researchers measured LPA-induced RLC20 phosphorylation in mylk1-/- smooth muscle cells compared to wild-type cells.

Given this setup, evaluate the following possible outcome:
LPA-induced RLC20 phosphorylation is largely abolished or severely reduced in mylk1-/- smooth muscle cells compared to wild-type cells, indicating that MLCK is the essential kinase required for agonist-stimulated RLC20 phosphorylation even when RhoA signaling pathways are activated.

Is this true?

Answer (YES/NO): NO